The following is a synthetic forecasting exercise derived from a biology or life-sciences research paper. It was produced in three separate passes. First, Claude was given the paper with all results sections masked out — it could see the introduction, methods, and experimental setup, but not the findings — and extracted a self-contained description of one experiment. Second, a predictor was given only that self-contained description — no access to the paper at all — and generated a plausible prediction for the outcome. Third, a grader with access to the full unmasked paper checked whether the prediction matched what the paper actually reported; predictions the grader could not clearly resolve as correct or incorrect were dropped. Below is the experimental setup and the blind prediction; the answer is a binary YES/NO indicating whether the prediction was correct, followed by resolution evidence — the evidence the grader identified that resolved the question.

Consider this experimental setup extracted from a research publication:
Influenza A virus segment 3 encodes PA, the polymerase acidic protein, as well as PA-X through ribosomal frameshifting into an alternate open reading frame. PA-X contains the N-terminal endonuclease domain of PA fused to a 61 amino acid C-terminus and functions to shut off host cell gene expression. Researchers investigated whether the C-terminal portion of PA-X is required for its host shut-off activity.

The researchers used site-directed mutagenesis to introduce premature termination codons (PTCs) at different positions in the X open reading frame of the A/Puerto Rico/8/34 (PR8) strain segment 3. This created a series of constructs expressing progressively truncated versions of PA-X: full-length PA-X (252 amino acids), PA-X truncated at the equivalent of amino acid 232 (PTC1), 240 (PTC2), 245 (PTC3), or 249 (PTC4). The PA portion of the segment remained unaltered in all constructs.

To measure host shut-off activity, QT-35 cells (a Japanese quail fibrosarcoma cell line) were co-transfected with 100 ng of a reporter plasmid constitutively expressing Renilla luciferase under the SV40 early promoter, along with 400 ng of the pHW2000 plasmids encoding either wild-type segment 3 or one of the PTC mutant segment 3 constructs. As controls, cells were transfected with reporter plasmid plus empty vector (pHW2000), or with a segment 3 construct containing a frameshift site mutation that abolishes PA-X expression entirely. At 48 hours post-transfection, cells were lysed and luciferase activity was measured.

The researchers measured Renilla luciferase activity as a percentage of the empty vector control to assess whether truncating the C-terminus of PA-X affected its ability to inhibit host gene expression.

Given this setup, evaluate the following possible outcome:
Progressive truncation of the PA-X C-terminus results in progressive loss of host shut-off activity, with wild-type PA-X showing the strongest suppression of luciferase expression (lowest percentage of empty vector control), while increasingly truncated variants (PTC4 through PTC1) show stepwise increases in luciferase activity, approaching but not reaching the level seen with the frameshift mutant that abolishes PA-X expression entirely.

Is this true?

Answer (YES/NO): NO